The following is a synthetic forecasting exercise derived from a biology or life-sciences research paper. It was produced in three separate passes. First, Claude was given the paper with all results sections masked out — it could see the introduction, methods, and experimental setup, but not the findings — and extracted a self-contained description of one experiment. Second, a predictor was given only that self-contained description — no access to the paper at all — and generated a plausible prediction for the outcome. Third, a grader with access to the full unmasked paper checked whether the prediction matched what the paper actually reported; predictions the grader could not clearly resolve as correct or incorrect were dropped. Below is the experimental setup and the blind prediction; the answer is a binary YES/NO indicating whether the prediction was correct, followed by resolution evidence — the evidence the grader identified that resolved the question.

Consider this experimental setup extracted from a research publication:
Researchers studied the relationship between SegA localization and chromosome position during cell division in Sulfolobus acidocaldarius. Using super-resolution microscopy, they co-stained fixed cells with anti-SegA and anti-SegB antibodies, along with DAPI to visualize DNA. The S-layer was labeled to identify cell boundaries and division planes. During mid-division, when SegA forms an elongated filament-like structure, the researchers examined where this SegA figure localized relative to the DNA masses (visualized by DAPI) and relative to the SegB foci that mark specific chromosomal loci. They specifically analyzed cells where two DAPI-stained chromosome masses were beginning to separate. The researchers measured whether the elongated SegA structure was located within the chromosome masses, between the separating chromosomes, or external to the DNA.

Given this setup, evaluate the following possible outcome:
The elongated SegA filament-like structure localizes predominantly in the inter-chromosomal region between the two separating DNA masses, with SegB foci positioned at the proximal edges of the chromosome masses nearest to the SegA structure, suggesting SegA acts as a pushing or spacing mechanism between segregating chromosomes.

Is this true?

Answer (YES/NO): YES